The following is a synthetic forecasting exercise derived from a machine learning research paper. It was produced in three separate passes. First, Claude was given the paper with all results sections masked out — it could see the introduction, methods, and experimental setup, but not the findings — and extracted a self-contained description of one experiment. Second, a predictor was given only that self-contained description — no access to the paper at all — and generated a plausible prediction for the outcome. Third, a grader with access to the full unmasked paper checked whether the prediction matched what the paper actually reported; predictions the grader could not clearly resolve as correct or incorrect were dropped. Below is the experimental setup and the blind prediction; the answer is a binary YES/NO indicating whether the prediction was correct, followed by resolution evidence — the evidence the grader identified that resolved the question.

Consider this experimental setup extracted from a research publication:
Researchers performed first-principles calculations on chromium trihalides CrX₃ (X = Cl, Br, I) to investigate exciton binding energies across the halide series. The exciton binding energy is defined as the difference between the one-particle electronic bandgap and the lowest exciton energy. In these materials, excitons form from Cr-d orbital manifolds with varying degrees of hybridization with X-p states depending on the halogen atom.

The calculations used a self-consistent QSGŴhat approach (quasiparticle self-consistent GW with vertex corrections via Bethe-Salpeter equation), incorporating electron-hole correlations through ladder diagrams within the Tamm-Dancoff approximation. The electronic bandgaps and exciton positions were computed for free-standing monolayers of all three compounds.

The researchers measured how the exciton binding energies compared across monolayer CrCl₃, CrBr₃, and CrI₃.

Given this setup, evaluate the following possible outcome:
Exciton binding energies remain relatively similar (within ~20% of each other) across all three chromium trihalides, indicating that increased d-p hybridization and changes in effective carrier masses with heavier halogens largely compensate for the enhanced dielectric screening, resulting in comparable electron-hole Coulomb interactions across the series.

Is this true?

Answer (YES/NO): NO